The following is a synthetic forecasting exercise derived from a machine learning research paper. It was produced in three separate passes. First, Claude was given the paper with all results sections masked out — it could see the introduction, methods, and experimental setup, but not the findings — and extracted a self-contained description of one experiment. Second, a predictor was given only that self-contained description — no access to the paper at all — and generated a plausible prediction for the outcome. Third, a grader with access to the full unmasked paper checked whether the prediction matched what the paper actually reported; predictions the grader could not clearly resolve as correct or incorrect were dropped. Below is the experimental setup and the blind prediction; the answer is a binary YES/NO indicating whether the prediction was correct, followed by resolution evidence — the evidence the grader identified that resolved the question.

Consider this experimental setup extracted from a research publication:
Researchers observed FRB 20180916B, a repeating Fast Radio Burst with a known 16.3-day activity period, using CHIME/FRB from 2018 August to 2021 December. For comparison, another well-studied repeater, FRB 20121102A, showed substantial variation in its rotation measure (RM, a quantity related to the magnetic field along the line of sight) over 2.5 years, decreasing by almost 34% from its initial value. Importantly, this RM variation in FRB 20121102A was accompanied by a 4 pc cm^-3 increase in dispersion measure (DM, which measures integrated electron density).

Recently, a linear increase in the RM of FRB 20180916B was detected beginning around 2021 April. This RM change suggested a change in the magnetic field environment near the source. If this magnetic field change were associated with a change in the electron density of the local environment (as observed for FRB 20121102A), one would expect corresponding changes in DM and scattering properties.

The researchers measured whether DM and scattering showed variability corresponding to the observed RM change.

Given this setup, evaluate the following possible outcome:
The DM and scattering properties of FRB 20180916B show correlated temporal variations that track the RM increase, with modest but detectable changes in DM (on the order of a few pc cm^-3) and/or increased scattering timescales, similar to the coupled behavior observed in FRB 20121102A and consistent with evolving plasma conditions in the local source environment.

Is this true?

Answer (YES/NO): NO